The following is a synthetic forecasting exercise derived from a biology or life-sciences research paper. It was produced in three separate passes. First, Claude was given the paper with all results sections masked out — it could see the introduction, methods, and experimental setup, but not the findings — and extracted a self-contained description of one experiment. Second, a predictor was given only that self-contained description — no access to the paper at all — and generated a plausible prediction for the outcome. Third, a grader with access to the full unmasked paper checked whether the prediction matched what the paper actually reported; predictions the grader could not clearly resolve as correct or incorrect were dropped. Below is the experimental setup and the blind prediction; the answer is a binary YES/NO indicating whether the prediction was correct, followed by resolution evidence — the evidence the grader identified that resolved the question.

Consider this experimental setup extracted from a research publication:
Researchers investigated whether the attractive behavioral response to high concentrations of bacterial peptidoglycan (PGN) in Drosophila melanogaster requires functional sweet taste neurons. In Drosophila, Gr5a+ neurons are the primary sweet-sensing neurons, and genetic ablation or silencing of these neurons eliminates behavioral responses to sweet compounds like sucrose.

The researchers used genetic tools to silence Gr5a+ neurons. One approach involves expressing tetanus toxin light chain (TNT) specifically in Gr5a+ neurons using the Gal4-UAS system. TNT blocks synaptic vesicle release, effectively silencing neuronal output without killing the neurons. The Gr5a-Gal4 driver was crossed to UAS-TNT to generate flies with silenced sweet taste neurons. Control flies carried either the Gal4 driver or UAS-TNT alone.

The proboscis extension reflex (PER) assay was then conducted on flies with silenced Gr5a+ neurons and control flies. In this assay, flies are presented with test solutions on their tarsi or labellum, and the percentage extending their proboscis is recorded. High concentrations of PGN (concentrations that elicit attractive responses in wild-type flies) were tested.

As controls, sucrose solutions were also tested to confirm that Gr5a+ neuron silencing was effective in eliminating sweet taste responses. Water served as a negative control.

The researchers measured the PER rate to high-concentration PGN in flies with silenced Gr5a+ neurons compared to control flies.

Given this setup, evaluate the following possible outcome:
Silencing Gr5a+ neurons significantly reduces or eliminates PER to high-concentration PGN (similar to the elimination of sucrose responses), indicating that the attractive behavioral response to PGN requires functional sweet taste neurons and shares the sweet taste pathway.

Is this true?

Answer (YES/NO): YES